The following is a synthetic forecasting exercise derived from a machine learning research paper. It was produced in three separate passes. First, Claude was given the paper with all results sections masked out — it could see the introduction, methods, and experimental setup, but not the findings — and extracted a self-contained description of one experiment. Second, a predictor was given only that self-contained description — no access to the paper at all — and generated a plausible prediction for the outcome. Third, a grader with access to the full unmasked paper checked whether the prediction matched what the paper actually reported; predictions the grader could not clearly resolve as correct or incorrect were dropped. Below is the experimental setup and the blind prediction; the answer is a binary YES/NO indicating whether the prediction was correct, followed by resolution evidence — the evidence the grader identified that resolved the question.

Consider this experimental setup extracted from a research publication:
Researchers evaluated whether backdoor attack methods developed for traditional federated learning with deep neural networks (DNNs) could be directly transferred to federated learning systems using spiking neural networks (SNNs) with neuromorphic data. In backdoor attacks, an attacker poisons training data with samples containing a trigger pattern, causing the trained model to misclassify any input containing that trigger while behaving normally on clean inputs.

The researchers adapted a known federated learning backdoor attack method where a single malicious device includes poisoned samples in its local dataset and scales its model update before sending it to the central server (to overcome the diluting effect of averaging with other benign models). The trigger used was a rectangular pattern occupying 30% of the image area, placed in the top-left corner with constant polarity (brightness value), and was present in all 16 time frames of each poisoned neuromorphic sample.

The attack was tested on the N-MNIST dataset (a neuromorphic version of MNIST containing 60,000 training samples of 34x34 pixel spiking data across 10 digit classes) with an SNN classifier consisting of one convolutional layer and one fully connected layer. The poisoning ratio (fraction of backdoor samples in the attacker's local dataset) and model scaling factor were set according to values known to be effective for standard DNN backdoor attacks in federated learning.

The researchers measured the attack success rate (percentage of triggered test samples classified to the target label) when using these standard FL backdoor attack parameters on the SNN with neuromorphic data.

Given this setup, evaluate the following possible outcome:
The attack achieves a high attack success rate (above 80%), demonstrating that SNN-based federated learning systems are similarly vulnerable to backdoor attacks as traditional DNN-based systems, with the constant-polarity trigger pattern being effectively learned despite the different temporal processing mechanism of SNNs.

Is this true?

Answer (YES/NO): NO